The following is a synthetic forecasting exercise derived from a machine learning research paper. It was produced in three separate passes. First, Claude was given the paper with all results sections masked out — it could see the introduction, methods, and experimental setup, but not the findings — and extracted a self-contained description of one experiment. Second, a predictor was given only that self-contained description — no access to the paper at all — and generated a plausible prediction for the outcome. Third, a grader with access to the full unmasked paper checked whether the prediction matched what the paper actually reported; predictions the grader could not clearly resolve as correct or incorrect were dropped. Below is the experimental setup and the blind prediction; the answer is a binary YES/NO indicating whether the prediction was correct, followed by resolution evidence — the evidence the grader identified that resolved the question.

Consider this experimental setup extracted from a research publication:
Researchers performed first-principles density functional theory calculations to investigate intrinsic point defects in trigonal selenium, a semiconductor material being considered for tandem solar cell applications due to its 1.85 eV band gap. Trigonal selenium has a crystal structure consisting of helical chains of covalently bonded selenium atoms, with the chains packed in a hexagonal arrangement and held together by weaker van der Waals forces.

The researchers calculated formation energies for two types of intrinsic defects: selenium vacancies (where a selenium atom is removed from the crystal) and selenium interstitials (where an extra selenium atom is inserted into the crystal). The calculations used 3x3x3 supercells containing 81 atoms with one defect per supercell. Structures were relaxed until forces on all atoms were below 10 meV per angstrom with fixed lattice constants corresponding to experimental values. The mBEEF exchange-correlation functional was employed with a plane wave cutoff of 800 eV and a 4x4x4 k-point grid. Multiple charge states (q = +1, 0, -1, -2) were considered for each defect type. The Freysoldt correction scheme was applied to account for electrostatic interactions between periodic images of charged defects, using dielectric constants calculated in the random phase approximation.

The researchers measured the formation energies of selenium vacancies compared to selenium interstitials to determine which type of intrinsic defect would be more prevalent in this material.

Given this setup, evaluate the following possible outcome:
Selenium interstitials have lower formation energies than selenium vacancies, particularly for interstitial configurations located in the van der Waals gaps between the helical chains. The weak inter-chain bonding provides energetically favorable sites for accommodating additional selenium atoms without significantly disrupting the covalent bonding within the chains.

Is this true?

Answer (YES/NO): NO